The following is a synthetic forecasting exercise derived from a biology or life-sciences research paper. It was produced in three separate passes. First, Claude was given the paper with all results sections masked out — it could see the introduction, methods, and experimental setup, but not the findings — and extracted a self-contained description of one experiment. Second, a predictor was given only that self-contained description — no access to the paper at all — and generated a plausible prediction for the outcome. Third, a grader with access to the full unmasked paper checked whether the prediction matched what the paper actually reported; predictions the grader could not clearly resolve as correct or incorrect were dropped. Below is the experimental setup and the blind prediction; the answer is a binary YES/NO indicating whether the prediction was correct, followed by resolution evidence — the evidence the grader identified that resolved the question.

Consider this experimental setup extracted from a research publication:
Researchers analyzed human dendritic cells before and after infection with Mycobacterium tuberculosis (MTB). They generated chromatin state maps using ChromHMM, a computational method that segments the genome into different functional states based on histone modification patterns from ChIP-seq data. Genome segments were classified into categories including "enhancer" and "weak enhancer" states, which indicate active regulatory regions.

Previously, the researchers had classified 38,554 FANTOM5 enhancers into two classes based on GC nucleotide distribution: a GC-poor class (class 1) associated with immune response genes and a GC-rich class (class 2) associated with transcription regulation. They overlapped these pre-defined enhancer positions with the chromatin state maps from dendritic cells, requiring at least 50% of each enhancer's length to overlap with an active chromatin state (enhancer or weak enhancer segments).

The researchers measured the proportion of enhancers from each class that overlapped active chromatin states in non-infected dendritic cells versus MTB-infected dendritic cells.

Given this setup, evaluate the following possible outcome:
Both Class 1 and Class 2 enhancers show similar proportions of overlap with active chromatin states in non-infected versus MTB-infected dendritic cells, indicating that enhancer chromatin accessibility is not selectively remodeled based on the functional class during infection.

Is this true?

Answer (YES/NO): NO